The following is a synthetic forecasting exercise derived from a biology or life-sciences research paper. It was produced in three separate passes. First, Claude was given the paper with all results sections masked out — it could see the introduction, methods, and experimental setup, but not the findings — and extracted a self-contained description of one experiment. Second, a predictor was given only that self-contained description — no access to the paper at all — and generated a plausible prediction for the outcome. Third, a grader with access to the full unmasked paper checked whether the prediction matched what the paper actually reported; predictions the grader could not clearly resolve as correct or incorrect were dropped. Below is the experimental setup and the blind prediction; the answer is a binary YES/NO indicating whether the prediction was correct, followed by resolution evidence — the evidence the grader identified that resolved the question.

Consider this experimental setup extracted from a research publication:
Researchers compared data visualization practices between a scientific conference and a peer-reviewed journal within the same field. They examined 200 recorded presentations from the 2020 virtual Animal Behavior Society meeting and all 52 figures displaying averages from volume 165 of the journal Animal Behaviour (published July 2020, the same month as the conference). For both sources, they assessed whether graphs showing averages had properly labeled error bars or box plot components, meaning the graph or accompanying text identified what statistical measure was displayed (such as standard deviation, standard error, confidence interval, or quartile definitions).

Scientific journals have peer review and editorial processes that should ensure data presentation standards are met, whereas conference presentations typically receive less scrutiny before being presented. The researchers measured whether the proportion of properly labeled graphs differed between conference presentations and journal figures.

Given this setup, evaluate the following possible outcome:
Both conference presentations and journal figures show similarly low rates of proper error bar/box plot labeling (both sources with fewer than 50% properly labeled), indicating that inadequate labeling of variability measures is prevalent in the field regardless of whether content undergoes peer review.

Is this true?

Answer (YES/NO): NO